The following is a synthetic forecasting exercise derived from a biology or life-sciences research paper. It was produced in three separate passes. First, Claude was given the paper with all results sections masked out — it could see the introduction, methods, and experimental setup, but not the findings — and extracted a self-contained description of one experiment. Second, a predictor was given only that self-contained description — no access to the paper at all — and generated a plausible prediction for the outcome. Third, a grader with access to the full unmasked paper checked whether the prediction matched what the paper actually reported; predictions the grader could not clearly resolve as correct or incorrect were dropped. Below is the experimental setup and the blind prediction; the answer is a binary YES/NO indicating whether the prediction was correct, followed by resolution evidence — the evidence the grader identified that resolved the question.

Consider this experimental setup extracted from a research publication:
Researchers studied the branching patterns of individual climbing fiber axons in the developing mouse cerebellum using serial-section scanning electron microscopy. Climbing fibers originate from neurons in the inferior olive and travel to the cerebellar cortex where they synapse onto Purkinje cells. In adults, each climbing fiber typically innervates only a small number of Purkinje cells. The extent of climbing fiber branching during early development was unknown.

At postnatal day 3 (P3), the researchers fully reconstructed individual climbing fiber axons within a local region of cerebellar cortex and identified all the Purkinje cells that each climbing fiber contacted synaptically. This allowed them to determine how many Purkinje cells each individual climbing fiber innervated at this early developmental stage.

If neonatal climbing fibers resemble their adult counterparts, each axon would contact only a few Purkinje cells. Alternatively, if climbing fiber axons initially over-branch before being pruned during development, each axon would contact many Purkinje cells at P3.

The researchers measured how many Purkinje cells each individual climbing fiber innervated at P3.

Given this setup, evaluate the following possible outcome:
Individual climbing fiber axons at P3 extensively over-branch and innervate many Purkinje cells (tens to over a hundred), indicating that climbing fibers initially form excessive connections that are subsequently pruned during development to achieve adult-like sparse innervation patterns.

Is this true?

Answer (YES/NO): NO